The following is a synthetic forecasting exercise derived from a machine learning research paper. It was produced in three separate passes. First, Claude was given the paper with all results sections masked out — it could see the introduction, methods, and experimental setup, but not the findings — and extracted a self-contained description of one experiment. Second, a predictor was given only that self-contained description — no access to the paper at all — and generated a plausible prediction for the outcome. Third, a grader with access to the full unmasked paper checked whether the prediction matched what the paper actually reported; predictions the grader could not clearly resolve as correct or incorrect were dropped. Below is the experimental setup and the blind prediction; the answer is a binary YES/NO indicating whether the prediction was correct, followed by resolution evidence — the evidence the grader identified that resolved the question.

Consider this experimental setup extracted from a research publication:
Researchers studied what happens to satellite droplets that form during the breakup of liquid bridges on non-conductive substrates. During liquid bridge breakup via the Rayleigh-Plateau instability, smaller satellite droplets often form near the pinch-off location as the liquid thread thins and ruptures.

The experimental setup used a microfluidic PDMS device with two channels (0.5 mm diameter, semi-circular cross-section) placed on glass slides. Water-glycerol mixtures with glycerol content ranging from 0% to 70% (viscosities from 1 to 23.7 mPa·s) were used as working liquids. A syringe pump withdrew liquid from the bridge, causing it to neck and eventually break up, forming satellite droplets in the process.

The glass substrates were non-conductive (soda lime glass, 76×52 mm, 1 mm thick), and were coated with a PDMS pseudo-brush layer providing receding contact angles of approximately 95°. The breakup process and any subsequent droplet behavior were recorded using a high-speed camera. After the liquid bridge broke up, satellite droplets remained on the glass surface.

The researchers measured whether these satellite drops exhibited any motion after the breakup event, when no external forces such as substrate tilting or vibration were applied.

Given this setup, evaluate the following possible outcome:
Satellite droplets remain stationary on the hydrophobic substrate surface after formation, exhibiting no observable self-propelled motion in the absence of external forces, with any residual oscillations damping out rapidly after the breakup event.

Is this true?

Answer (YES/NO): NO